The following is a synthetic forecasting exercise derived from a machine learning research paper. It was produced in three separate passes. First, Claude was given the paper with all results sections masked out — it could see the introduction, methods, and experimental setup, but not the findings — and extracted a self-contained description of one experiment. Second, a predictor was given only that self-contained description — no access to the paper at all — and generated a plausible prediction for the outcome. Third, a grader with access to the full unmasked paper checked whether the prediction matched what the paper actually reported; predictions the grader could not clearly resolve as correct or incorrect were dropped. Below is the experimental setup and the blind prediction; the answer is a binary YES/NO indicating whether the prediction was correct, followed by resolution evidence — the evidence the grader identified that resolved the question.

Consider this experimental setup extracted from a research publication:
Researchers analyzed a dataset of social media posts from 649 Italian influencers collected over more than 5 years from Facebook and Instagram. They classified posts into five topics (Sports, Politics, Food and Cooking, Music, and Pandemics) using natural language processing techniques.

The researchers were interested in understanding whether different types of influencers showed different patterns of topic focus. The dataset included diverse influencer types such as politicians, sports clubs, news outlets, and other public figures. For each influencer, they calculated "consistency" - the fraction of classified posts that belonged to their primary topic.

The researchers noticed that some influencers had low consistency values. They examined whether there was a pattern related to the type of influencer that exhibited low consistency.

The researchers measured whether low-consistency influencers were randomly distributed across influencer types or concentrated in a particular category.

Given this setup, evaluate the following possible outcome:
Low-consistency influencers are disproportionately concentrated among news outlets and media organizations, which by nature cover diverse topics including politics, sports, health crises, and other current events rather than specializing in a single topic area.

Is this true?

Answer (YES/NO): YES